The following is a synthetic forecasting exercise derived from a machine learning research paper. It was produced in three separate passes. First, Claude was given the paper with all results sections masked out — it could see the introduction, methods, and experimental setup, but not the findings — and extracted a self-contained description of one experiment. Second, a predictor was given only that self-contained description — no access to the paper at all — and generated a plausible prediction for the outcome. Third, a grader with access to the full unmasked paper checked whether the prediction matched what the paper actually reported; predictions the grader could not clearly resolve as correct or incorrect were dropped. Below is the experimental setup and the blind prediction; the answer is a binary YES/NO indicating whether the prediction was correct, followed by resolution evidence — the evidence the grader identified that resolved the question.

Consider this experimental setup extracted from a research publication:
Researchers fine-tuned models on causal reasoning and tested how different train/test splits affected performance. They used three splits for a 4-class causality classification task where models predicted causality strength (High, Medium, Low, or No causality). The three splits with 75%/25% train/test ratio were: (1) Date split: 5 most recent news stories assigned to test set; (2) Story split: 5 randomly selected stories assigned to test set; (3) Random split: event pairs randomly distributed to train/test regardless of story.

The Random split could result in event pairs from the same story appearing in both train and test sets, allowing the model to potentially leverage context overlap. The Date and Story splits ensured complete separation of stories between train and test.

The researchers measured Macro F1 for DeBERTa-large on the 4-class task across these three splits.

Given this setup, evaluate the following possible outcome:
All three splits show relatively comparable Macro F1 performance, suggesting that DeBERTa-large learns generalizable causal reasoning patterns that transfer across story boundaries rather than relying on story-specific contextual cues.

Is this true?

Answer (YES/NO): NO